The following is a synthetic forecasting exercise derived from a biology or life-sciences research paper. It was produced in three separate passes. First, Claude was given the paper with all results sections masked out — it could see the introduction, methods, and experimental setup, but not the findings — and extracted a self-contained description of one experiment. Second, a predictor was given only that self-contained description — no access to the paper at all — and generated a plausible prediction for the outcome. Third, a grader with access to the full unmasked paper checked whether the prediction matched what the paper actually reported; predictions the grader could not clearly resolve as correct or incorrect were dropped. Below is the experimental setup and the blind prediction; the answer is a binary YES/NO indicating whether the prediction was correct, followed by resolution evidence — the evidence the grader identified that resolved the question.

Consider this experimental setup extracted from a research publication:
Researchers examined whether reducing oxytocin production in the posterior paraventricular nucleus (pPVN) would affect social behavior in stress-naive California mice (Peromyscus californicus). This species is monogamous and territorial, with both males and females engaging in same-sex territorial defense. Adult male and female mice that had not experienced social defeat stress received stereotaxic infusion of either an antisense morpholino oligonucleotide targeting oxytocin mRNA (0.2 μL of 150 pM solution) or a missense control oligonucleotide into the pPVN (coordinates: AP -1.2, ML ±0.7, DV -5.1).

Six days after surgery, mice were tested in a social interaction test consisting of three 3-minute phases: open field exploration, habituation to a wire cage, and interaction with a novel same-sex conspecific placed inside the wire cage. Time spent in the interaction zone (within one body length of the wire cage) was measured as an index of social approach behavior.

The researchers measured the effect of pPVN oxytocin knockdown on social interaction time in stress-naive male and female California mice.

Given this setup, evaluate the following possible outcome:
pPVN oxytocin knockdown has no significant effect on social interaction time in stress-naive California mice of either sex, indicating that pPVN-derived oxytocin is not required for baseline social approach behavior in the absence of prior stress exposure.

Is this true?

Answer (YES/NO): NO